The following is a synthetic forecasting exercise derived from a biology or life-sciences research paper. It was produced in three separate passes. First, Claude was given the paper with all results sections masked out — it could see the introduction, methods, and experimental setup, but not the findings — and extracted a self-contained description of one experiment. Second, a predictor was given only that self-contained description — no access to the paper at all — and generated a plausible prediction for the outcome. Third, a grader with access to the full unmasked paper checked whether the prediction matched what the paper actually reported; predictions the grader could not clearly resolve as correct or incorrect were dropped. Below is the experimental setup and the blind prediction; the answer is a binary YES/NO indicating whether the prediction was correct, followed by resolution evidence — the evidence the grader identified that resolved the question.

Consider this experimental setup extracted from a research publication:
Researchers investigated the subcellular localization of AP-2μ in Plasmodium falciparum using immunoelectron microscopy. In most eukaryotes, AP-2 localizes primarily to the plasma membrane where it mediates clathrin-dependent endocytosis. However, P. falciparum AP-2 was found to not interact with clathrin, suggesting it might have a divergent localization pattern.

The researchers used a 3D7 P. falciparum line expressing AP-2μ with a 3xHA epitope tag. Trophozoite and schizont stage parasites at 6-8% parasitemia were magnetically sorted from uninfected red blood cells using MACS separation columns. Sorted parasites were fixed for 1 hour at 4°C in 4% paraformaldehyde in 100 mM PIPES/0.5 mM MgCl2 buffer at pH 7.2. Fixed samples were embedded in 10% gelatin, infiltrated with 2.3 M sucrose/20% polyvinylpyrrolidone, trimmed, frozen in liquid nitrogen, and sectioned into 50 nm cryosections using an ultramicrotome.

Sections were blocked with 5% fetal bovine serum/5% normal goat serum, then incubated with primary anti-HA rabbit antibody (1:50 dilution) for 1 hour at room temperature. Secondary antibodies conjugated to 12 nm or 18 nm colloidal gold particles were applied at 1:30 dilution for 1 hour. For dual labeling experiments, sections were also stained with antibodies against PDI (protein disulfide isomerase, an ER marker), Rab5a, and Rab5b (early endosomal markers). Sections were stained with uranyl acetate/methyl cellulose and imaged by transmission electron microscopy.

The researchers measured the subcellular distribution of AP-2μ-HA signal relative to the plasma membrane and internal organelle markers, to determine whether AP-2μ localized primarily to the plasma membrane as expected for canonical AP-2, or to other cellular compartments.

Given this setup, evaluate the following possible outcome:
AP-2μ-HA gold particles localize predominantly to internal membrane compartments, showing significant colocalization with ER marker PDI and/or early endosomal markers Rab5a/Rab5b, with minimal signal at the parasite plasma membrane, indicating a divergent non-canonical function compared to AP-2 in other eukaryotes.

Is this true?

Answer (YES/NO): YES